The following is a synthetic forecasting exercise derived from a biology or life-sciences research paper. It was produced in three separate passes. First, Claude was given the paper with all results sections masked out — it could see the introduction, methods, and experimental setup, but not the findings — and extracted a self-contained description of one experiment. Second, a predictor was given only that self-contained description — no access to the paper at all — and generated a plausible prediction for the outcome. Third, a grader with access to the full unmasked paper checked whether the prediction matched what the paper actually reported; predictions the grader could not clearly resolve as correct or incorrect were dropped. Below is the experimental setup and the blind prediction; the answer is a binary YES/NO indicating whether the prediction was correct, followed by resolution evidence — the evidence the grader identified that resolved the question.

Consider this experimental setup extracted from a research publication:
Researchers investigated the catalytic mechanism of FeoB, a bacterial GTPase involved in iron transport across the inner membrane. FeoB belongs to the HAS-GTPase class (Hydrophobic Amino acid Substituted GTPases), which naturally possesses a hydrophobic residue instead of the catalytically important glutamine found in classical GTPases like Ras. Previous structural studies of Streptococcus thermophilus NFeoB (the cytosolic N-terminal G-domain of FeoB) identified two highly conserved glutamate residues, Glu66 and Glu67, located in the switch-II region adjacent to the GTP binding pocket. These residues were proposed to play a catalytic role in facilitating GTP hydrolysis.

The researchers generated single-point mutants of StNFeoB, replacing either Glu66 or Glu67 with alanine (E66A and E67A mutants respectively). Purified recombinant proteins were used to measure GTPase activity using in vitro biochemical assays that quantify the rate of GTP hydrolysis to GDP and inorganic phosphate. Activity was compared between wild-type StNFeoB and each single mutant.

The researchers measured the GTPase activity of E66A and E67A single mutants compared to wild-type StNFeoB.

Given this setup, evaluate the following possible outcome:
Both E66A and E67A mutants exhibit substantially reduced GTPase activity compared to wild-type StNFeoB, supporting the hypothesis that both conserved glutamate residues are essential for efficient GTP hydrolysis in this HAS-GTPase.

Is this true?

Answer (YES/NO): NO